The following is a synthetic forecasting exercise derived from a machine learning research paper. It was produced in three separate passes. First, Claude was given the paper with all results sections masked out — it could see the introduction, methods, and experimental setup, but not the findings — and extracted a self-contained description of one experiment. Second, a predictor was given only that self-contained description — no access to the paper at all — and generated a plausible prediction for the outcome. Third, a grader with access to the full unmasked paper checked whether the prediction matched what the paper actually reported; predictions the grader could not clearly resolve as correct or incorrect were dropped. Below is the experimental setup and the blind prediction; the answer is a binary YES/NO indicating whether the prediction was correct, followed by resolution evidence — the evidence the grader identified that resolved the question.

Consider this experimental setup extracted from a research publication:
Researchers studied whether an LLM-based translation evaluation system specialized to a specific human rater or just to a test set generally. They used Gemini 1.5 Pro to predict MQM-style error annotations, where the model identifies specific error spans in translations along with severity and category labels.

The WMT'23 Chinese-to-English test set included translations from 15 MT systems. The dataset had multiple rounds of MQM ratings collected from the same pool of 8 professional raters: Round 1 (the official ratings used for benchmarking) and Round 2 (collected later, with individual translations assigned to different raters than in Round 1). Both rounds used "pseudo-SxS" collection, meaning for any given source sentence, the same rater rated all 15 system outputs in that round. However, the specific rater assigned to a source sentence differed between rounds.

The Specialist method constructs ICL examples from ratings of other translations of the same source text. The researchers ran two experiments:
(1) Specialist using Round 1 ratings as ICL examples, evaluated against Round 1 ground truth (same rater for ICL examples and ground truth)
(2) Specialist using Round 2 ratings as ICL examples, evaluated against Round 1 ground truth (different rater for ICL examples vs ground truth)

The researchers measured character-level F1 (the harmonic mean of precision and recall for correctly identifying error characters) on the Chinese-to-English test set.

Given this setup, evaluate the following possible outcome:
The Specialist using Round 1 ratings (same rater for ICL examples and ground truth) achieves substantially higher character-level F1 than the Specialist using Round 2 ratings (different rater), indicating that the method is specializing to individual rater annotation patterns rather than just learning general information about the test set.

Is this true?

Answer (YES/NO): YES